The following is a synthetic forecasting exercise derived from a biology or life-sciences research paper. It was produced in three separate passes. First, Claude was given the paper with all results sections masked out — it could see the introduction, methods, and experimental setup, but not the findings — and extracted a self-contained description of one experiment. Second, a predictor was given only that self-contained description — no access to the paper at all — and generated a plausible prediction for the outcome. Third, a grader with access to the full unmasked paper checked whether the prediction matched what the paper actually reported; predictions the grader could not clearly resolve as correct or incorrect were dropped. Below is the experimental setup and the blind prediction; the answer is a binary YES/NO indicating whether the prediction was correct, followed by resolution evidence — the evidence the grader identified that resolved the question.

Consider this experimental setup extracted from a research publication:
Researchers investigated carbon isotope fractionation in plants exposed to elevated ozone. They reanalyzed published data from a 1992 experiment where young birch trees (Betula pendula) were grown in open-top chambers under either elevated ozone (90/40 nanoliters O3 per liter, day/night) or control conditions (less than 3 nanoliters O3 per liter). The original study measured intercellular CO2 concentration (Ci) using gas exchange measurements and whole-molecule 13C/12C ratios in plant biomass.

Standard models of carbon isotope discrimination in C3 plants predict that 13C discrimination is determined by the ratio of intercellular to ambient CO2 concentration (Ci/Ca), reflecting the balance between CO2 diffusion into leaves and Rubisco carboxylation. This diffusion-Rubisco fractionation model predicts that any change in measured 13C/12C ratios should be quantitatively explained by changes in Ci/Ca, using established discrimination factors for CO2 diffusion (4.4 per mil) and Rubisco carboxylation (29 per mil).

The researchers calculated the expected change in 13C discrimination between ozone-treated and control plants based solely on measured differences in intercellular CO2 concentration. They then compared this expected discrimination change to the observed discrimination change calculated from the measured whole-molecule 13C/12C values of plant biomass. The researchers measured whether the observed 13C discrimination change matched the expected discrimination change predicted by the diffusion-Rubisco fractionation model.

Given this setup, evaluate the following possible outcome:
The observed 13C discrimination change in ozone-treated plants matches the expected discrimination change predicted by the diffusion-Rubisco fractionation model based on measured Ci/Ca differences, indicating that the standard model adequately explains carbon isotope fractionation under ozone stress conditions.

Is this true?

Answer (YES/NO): NO